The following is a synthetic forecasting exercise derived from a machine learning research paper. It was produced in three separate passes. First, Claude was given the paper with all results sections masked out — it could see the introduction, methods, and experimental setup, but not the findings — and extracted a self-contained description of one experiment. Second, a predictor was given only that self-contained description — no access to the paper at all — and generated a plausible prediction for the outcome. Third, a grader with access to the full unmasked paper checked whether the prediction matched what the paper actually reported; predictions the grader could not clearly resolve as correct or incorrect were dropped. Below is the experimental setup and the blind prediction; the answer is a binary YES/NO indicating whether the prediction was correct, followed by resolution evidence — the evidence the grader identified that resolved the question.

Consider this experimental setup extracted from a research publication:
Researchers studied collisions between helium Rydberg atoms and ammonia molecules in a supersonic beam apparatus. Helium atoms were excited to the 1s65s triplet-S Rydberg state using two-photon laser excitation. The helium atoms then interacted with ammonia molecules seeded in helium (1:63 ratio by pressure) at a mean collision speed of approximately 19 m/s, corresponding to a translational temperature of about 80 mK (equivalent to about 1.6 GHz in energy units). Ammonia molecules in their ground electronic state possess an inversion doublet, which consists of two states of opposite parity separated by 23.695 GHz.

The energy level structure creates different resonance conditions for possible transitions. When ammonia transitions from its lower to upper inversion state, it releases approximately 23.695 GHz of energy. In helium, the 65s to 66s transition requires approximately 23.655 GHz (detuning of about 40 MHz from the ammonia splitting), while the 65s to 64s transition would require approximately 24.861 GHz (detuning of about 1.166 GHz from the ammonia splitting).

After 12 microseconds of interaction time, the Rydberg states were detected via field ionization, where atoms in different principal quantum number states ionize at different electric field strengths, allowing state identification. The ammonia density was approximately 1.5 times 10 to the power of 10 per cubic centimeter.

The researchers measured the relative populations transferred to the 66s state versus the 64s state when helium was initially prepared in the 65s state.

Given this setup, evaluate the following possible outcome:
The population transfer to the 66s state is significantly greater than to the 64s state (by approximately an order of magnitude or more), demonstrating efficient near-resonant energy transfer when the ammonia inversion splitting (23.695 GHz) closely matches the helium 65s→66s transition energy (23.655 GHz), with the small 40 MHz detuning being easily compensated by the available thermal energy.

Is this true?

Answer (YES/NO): YES